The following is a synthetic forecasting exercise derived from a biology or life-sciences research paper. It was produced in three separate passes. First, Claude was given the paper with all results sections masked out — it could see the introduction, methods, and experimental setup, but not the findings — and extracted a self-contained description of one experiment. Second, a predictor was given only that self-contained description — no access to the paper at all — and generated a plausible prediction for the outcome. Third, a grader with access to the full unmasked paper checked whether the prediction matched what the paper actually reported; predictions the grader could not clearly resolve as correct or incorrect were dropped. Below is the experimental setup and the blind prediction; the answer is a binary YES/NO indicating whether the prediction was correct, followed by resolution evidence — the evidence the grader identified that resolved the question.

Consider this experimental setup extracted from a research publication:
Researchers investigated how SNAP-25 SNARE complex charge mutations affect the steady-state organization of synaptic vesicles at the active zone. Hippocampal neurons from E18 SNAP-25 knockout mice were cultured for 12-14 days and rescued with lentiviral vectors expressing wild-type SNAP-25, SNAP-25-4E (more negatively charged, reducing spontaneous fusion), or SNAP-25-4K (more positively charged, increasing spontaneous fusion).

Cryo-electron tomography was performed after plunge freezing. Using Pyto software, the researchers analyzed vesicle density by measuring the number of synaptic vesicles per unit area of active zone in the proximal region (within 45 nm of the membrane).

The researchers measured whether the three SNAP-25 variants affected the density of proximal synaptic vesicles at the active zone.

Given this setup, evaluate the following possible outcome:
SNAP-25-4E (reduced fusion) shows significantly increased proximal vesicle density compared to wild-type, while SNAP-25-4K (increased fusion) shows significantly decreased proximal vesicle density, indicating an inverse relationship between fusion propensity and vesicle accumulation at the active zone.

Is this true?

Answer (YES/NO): NO